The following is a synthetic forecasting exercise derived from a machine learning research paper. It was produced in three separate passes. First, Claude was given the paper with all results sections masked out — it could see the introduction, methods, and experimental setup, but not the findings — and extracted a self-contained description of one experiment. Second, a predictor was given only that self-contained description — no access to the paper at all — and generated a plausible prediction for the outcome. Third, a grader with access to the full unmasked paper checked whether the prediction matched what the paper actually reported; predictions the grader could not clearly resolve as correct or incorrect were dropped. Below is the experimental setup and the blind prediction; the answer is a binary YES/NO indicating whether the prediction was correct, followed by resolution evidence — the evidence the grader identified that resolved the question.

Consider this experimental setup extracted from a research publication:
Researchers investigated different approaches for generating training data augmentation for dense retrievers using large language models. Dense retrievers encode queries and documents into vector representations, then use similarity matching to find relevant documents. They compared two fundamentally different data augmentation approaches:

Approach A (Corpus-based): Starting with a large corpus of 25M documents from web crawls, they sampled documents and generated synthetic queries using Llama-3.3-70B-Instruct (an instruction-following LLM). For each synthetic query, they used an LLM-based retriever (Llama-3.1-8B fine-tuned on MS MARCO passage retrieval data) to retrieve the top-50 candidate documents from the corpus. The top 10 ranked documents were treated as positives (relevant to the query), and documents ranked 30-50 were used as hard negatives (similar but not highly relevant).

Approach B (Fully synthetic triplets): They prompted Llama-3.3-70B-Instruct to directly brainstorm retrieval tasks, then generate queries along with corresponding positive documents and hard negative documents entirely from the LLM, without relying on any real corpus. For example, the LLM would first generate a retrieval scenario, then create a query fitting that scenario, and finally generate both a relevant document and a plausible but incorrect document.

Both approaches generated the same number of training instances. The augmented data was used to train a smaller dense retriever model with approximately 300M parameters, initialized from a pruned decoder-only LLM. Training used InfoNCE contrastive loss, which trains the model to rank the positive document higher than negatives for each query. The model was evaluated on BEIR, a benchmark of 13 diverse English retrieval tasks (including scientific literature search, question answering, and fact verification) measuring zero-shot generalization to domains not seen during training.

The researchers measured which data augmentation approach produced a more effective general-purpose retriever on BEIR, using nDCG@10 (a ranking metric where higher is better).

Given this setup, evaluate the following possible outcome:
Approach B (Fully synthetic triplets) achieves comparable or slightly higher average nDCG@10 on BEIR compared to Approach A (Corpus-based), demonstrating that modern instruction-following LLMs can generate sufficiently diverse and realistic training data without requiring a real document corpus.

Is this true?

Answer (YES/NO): NO